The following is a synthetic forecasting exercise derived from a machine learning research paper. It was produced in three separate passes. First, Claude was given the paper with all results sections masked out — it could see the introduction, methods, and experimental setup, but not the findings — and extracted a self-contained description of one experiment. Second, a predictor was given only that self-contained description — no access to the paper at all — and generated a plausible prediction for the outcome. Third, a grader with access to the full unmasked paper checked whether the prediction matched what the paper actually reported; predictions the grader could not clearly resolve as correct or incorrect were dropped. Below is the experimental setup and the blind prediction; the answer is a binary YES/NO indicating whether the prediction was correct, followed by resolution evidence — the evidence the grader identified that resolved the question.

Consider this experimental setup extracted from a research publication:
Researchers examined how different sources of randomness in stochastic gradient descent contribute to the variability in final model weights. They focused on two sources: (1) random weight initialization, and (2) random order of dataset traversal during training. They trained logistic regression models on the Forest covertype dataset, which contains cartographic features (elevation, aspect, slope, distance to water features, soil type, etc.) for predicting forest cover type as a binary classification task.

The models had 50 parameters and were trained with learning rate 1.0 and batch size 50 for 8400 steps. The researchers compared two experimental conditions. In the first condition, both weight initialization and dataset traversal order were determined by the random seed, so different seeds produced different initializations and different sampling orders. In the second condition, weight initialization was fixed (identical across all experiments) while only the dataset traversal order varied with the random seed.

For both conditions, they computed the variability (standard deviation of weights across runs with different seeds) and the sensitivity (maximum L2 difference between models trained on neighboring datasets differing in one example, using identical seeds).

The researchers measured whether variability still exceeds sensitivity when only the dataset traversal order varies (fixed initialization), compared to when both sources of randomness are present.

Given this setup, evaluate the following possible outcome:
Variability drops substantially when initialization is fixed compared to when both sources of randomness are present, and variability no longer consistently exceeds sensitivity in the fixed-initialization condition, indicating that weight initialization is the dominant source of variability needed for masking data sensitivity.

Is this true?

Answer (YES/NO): NO